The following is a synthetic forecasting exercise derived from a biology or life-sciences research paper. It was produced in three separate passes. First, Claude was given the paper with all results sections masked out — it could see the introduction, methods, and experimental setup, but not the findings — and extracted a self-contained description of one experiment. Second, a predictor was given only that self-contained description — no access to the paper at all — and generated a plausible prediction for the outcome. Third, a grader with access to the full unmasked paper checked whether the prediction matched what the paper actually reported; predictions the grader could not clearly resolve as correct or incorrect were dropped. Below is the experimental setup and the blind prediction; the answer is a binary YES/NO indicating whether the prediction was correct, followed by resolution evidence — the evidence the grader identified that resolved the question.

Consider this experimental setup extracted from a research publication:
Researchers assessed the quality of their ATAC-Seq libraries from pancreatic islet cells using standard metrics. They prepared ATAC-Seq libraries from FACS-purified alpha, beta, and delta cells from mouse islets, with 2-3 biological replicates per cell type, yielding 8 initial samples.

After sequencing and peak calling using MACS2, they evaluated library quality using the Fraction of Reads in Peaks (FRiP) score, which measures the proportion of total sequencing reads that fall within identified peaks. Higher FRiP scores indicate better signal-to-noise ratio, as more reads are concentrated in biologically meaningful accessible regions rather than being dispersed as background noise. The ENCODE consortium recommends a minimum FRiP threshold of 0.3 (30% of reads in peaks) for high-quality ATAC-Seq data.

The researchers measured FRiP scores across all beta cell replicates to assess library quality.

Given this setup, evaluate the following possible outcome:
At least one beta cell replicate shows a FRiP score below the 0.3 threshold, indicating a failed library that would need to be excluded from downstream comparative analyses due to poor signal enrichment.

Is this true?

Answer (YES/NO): YES